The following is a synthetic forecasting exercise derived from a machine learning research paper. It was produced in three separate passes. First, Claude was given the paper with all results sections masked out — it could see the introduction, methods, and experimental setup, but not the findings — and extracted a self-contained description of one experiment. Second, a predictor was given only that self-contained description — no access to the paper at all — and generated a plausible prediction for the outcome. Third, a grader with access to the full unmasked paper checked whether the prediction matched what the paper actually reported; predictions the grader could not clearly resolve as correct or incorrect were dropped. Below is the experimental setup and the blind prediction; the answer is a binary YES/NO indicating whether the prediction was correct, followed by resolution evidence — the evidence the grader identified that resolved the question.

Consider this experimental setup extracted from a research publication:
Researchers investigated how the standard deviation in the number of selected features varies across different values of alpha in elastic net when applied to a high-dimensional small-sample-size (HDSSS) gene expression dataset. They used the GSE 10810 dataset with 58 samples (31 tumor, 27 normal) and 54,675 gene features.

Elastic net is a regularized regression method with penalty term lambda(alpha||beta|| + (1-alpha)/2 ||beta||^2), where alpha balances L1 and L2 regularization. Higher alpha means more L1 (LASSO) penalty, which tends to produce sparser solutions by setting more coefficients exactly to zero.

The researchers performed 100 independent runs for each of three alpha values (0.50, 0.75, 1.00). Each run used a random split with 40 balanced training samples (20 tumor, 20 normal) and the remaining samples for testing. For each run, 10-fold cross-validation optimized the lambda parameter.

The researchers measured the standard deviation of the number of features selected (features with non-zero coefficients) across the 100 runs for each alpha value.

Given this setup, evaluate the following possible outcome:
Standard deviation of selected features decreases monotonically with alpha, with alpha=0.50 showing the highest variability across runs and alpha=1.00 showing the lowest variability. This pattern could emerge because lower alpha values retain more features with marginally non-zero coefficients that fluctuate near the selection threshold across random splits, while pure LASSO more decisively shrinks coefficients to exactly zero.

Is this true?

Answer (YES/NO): NO